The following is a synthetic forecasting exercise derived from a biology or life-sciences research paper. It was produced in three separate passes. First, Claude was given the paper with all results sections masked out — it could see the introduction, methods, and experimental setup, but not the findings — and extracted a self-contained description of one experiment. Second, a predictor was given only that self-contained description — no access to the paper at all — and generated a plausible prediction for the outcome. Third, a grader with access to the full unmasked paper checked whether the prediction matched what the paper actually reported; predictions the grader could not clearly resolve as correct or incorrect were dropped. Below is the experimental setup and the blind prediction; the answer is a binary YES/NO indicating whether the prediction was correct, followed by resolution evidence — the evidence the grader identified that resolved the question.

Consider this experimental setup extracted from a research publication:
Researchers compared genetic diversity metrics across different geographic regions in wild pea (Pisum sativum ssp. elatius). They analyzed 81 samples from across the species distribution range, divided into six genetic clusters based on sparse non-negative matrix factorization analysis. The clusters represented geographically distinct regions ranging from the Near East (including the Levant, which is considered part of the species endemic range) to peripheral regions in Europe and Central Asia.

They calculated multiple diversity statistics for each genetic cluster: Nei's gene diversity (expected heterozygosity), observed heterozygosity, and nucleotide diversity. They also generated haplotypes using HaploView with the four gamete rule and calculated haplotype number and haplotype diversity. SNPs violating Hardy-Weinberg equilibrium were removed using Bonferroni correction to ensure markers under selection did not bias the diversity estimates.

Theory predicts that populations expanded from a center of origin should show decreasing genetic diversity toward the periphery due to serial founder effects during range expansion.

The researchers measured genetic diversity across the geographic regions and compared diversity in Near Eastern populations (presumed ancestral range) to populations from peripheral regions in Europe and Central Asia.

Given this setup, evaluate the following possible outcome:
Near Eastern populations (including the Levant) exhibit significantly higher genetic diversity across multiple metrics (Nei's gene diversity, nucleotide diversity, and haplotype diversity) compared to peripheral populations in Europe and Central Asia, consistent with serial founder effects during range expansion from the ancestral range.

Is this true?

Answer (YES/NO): NO